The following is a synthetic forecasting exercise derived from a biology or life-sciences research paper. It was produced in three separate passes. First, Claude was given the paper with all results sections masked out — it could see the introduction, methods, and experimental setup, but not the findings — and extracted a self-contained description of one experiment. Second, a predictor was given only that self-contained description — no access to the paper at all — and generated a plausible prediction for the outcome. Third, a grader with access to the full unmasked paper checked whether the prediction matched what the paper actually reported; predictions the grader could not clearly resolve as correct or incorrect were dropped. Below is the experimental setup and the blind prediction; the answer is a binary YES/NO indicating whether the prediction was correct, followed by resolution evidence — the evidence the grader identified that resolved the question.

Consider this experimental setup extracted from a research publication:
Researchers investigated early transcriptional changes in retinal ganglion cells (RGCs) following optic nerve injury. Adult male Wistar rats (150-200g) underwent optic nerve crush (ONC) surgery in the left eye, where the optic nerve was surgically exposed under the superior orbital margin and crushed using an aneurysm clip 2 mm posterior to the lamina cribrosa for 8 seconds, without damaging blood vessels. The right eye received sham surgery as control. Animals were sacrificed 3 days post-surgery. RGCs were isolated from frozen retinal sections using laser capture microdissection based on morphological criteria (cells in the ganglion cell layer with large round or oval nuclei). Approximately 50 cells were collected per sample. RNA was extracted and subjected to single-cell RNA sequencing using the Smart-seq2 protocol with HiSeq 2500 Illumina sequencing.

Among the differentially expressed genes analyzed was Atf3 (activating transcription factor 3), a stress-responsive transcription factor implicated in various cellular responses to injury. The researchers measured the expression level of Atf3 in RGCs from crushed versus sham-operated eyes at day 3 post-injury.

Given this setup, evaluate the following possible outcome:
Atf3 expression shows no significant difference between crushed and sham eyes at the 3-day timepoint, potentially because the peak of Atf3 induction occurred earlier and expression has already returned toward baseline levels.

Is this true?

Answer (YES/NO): NO